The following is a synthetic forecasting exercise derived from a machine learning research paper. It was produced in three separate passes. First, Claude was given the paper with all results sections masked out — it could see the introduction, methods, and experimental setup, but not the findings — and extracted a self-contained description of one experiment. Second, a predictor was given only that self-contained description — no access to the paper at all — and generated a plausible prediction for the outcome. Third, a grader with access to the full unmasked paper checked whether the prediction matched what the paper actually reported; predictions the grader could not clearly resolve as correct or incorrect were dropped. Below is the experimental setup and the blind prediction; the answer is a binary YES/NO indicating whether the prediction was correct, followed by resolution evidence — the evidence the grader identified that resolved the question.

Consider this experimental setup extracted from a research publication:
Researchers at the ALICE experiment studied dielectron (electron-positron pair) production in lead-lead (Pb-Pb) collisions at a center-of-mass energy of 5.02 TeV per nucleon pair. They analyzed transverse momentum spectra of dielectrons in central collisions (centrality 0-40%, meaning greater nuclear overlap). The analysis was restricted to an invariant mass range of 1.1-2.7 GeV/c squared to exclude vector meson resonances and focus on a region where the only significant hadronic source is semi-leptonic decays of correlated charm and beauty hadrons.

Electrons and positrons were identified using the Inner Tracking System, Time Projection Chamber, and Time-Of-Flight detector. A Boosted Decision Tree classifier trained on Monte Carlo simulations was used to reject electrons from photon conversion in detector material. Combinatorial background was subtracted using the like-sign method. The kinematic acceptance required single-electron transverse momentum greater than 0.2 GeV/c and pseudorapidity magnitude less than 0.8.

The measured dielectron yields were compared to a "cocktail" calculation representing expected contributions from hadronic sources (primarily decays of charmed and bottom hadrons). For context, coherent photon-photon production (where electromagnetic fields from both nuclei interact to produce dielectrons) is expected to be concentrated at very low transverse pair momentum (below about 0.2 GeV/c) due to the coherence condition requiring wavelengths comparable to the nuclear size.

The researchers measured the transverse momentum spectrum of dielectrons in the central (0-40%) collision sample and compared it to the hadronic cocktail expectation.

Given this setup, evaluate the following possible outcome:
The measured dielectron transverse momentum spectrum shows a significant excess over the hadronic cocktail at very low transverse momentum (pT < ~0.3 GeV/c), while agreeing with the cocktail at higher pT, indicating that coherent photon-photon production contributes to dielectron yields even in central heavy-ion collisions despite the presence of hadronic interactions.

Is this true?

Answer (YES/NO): NO